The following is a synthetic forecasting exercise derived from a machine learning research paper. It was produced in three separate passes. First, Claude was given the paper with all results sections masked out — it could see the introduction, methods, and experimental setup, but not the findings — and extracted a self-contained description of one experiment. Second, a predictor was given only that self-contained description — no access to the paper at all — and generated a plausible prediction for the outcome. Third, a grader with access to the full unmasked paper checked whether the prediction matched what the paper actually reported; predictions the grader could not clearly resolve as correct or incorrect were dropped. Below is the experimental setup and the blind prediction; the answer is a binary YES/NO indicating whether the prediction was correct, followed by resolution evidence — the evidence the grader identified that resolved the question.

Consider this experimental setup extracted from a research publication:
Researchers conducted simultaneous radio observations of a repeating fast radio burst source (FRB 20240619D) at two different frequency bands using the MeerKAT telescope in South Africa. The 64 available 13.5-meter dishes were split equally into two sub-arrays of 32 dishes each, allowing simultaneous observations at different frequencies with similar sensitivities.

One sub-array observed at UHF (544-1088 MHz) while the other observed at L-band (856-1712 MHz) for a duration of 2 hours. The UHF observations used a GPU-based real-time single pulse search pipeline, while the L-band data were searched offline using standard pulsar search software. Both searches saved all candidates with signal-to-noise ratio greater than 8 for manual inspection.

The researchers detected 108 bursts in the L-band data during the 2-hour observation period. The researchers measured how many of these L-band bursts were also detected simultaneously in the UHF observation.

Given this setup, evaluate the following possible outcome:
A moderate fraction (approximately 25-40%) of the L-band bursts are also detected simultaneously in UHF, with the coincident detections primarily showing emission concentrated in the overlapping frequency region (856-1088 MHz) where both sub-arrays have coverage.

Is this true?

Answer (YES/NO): NO